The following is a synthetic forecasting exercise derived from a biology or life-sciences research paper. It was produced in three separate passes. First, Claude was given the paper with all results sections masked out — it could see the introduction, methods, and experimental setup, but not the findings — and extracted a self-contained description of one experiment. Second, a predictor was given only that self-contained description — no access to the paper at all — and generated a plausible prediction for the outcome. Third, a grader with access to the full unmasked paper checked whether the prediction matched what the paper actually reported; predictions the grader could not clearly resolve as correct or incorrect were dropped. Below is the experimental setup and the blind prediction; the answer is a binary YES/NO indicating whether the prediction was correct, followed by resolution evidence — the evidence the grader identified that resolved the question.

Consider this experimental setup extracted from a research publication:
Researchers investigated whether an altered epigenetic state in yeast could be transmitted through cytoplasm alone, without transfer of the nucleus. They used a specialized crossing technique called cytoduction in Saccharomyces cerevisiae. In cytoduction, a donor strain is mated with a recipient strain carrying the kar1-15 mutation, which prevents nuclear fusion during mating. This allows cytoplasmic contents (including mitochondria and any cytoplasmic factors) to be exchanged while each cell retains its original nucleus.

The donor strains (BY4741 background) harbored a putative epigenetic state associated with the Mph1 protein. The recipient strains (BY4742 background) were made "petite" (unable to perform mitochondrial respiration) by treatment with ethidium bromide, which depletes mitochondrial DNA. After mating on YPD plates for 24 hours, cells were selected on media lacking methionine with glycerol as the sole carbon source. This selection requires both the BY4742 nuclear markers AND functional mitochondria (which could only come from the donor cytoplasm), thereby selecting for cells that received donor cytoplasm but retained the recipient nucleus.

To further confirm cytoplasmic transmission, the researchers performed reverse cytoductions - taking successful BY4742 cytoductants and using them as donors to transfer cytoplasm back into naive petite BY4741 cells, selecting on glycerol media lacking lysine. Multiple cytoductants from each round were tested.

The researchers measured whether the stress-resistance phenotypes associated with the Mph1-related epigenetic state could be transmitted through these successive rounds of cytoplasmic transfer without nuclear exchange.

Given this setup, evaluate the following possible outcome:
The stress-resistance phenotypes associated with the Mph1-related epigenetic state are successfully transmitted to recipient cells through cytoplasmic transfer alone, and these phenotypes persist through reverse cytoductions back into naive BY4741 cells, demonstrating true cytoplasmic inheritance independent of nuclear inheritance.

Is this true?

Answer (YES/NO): YES